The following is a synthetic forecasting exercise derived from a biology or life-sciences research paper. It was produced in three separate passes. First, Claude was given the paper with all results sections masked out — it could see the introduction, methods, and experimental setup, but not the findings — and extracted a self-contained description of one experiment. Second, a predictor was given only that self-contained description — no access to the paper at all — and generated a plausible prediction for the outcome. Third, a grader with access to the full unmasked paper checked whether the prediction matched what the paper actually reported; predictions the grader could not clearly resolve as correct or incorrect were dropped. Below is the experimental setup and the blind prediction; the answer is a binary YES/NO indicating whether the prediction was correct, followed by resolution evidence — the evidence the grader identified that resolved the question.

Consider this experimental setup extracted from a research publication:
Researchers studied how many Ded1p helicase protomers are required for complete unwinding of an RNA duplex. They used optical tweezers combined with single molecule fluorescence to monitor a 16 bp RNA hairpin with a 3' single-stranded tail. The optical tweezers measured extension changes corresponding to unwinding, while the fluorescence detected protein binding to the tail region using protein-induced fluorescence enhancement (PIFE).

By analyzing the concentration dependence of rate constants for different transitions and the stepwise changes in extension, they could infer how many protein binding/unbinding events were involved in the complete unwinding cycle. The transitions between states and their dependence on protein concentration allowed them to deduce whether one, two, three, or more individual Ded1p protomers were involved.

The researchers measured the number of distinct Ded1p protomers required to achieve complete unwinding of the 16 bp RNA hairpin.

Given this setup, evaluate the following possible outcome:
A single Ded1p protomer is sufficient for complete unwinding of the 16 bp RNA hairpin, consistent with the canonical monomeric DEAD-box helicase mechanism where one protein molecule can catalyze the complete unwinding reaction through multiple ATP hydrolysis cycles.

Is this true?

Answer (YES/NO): NO